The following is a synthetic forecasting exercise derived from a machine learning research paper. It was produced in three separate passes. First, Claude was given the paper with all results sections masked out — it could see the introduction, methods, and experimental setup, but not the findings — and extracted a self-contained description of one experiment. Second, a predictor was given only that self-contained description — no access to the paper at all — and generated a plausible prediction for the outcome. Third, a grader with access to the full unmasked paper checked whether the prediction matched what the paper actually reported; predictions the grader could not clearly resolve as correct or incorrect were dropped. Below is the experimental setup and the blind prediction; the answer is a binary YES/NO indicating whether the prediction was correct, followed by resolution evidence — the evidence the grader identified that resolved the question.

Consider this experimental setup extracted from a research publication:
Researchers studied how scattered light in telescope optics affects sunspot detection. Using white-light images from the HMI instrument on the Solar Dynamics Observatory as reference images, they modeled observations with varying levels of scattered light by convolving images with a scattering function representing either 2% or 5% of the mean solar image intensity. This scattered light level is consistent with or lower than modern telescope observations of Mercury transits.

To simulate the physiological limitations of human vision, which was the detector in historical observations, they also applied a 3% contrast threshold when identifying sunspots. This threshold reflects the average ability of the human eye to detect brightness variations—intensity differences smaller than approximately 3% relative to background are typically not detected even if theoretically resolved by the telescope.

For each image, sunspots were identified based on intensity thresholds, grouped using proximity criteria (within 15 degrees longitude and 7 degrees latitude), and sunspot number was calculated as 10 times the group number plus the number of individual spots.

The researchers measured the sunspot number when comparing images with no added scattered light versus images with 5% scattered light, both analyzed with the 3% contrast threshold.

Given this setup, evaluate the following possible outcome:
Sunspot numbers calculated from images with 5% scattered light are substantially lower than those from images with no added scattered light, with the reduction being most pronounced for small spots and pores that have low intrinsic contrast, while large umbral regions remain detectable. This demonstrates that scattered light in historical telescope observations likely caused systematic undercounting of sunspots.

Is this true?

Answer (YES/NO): NO